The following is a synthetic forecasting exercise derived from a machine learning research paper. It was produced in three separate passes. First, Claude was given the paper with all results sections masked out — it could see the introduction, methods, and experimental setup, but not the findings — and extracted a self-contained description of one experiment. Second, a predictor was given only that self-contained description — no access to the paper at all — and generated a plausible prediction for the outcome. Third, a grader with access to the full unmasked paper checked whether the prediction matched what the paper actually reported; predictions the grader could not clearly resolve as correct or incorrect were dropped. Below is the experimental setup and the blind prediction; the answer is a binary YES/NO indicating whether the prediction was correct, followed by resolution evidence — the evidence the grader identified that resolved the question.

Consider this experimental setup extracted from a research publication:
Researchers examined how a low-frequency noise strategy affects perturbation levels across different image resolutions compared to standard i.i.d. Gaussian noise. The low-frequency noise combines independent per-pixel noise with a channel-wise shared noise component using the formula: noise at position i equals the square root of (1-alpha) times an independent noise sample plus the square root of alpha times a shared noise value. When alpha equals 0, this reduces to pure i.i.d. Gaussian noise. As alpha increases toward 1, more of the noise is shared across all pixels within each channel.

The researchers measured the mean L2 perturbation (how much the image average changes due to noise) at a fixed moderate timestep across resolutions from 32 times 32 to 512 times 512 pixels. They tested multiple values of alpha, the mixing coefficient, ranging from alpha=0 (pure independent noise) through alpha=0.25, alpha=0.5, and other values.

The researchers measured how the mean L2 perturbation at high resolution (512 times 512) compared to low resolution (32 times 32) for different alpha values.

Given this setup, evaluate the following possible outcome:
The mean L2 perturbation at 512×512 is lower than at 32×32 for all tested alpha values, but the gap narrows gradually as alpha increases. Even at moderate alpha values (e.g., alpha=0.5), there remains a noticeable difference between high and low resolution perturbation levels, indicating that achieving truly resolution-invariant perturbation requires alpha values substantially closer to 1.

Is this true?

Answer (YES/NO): NO